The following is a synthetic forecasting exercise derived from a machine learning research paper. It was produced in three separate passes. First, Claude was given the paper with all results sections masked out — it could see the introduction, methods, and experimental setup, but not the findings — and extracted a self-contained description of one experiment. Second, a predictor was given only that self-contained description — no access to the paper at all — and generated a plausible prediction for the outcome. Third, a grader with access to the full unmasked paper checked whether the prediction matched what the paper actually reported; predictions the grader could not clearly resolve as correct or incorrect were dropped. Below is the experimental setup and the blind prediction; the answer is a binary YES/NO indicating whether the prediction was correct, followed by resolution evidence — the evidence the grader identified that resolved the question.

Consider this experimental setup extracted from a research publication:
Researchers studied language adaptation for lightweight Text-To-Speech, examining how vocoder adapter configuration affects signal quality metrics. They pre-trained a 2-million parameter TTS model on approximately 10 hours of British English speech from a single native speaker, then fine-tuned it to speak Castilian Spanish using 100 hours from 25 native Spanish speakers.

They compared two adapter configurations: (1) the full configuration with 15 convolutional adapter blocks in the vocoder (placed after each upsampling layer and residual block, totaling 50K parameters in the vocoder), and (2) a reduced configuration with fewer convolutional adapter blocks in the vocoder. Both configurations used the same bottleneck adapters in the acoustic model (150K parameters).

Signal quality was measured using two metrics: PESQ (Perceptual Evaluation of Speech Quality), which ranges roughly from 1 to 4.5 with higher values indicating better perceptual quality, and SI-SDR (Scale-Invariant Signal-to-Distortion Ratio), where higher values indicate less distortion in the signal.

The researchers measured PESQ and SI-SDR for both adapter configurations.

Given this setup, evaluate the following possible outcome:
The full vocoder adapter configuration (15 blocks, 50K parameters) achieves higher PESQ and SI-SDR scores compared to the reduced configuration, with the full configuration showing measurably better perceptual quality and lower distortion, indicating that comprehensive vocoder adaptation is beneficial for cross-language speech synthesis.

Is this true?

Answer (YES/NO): NO